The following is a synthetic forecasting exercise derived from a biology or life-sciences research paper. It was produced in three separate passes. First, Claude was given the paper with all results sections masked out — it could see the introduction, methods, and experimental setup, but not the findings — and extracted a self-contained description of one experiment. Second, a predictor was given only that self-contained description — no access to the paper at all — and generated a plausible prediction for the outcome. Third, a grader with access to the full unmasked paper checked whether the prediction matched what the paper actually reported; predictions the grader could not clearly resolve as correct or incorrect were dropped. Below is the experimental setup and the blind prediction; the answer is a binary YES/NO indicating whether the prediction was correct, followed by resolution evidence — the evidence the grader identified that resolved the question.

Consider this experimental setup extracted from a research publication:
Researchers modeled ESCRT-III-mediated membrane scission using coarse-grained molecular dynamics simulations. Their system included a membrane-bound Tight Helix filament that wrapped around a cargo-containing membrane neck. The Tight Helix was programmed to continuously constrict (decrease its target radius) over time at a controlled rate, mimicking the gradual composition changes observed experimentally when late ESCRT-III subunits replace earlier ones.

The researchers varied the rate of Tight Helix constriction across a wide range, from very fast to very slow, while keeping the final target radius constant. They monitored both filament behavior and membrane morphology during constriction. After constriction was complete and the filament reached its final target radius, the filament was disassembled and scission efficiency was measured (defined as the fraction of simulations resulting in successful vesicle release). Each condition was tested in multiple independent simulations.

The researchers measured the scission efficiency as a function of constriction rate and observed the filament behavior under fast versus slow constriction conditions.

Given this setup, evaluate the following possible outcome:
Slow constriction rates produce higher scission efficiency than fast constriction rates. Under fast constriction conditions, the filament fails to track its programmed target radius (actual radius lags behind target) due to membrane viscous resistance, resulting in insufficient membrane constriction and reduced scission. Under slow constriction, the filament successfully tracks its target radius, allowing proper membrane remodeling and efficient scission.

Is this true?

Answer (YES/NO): NO